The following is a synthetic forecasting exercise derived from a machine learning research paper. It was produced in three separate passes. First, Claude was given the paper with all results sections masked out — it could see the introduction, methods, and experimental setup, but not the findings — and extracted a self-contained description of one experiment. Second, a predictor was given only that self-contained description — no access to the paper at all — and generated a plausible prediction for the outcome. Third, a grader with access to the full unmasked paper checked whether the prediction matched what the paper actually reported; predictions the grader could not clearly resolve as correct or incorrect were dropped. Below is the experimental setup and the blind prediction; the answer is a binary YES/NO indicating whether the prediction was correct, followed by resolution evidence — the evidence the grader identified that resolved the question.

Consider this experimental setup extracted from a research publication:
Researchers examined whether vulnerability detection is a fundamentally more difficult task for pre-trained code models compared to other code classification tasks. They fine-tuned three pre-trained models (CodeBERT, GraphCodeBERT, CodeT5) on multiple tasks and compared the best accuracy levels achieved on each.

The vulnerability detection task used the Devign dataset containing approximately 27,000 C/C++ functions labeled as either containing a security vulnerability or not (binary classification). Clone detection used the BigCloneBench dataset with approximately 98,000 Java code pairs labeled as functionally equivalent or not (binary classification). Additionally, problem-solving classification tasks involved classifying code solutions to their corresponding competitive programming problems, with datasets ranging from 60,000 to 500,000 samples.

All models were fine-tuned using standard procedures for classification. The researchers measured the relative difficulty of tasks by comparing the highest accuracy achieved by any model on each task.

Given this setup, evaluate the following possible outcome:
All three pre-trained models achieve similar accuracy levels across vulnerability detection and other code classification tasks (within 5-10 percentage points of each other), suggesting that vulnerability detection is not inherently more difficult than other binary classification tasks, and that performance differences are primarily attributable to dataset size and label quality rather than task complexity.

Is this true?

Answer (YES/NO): NO